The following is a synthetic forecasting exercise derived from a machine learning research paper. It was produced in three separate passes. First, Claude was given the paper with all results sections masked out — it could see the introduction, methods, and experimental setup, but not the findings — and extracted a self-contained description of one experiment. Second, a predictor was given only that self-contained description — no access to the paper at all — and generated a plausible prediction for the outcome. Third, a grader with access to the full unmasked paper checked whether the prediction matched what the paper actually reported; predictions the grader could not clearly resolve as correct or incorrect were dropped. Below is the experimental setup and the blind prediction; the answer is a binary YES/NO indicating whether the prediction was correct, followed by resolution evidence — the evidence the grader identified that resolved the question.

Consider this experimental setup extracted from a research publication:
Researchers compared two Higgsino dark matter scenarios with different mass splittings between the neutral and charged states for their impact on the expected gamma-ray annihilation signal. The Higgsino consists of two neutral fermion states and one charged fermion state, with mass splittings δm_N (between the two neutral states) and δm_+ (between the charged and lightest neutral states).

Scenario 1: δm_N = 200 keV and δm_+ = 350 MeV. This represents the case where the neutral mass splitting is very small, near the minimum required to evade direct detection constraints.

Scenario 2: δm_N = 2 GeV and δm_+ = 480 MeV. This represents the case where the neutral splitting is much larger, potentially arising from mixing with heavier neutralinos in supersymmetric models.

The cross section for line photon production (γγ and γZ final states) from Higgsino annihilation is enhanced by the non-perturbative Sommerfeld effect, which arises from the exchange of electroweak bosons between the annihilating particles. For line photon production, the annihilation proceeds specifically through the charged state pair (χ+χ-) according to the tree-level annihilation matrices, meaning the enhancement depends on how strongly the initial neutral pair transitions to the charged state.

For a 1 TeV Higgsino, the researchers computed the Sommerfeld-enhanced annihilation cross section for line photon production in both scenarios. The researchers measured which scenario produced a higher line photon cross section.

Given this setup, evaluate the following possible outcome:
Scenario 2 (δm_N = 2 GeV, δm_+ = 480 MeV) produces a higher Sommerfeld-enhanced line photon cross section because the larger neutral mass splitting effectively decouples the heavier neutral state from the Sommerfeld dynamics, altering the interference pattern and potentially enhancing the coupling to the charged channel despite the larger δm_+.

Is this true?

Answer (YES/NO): NO